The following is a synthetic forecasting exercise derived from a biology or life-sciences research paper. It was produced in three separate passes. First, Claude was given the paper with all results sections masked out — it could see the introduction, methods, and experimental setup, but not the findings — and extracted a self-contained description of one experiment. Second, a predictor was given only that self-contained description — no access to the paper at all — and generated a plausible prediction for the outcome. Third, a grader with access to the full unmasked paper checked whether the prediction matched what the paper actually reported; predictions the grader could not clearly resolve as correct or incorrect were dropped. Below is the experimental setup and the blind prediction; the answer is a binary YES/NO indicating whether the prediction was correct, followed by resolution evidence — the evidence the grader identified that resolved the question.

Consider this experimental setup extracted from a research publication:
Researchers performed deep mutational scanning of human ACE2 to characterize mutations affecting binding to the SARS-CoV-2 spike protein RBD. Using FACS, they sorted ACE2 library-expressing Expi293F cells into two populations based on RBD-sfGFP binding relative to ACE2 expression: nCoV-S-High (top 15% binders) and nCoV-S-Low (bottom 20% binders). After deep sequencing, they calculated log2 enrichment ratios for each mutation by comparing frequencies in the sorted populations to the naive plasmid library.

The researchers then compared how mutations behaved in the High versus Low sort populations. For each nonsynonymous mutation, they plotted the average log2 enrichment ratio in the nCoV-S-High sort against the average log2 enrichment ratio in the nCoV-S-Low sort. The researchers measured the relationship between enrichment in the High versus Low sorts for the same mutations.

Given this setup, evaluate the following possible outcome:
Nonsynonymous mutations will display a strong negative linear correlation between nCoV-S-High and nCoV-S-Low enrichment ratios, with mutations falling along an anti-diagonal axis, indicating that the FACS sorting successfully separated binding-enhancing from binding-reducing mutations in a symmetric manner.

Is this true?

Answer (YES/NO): NO